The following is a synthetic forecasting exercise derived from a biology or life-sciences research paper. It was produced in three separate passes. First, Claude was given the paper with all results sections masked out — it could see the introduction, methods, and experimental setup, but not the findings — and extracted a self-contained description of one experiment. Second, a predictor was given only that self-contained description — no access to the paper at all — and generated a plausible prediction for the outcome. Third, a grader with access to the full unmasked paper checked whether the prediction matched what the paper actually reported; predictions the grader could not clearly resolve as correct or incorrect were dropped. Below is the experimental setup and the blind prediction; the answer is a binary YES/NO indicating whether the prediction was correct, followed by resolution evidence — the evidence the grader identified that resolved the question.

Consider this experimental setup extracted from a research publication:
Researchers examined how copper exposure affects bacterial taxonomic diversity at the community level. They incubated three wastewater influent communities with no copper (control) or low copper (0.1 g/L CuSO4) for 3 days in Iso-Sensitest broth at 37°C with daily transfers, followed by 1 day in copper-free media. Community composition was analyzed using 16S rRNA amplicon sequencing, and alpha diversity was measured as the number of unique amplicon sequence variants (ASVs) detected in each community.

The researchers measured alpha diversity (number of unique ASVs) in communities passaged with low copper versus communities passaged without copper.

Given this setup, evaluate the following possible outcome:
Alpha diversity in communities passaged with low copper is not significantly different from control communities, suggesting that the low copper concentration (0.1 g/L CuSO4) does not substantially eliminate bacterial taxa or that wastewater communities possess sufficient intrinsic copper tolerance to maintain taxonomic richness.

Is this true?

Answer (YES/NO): YES